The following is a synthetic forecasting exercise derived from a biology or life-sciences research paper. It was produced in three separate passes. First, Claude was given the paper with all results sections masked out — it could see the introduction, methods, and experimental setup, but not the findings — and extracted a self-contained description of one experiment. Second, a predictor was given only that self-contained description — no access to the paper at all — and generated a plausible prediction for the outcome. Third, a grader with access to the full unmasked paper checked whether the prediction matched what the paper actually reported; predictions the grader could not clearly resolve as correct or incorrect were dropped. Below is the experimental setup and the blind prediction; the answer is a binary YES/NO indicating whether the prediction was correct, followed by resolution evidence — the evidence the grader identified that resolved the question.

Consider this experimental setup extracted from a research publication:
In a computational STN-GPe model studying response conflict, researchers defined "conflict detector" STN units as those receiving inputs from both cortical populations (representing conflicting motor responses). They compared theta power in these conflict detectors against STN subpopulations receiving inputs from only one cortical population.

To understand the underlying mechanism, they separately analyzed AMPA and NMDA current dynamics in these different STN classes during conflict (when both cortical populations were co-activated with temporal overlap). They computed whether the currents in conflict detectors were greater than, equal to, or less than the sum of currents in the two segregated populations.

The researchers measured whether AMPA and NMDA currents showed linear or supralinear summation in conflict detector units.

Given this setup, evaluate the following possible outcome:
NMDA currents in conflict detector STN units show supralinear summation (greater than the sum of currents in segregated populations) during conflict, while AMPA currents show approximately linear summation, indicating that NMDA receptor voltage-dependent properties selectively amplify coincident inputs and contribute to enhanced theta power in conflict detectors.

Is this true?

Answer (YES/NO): NO